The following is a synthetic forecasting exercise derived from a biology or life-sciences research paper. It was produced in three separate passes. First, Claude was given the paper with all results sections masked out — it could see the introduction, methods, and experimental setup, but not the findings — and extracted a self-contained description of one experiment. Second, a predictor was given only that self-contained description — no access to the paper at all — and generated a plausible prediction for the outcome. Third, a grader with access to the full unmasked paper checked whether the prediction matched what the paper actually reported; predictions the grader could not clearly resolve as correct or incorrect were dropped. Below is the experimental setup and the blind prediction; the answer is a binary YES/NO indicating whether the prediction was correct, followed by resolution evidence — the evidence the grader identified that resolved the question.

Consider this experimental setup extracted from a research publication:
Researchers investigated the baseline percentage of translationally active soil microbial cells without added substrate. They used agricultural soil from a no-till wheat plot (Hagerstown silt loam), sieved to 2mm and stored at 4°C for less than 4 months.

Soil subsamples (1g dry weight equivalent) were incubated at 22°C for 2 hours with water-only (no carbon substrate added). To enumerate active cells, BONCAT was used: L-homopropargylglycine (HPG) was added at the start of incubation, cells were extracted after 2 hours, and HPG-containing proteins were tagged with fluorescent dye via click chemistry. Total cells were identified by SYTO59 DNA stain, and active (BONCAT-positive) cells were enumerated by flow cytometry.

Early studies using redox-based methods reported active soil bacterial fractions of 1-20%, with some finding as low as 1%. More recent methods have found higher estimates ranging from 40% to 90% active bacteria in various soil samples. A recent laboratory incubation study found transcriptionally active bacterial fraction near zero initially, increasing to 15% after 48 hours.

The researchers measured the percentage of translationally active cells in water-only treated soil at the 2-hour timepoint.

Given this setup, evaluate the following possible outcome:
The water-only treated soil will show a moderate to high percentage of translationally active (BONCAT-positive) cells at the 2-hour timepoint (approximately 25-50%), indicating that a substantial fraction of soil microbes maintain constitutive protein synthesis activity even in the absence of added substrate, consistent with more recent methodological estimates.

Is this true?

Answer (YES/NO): NO